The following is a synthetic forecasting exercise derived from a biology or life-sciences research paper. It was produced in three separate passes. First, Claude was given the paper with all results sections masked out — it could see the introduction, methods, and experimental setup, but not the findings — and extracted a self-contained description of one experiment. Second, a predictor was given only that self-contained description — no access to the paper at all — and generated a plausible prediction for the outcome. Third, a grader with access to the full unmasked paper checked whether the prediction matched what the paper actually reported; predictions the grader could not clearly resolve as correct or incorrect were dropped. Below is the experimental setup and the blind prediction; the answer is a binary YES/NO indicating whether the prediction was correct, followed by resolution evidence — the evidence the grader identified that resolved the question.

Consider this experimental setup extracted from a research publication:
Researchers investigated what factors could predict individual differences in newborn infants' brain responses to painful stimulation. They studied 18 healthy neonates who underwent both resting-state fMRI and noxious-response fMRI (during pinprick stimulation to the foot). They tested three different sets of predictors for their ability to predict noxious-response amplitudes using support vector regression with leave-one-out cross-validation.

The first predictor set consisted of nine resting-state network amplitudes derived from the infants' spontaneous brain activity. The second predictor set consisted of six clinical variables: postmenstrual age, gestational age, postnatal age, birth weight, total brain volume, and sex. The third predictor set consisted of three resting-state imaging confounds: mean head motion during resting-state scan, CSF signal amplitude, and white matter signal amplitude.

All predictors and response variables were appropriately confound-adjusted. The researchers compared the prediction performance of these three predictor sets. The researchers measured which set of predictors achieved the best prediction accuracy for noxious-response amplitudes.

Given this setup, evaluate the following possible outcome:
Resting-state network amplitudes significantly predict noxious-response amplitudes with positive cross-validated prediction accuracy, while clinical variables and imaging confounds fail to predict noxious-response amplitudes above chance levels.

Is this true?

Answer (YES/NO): YES